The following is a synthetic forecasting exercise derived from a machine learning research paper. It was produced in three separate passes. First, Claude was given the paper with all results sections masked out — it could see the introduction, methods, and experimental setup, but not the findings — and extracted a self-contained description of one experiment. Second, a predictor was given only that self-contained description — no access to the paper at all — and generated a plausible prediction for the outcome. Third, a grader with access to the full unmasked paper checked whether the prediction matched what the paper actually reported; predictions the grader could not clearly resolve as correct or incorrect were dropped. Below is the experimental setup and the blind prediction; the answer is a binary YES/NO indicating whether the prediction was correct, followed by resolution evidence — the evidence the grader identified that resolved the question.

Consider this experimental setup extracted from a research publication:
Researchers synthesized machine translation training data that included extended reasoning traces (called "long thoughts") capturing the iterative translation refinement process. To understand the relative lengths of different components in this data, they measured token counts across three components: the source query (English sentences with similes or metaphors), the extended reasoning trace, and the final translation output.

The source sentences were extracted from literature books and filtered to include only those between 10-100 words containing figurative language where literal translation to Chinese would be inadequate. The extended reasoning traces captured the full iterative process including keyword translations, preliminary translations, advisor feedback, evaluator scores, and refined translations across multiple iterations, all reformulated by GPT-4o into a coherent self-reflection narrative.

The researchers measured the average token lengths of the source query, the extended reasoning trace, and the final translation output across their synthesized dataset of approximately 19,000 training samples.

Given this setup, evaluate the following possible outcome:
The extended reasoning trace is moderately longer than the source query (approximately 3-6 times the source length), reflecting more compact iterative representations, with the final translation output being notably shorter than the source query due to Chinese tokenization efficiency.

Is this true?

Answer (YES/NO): NO